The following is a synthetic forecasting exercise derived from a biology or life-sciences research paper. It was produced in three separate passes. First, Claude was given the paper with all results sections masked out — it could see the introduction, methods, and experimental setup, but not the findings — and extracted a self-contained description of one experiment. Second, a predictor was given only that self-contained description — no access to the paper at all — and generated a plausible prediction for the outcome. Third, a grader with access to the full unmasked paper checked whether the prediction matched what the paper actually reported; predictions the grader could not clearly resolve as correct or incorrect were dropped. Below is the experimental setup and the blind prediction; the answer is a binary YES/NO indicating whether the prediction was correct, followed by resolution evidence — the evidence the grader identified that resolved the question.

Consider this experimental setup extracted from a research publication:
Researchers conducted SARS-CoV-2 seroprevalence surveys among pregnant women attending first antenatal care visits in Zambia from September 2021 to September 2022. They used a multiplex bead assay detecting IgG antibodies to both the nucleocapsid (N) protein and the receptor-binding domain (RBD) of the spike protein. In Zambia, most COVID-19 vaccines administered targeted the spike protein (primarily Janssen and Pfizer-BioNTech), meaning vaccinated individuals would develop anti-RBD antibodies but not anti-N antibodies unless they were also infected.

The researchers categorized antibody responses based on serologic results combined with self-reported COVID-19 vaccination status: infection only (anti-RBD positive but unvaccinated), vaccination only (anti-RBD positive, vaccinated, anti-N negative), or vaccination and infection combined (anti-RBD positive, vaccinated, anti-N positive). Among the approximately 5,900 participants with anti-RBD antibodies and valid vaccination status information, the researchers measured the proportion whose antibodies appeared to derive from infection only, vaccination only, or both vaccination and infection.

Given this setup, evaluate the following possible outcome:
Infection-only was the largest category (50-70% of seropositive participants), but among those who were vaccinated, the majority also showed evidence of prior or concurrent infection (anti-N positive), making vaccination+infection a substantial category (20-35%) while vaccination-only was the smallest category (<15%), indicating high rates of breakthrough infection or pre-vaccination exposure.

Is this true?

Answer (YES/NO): NO